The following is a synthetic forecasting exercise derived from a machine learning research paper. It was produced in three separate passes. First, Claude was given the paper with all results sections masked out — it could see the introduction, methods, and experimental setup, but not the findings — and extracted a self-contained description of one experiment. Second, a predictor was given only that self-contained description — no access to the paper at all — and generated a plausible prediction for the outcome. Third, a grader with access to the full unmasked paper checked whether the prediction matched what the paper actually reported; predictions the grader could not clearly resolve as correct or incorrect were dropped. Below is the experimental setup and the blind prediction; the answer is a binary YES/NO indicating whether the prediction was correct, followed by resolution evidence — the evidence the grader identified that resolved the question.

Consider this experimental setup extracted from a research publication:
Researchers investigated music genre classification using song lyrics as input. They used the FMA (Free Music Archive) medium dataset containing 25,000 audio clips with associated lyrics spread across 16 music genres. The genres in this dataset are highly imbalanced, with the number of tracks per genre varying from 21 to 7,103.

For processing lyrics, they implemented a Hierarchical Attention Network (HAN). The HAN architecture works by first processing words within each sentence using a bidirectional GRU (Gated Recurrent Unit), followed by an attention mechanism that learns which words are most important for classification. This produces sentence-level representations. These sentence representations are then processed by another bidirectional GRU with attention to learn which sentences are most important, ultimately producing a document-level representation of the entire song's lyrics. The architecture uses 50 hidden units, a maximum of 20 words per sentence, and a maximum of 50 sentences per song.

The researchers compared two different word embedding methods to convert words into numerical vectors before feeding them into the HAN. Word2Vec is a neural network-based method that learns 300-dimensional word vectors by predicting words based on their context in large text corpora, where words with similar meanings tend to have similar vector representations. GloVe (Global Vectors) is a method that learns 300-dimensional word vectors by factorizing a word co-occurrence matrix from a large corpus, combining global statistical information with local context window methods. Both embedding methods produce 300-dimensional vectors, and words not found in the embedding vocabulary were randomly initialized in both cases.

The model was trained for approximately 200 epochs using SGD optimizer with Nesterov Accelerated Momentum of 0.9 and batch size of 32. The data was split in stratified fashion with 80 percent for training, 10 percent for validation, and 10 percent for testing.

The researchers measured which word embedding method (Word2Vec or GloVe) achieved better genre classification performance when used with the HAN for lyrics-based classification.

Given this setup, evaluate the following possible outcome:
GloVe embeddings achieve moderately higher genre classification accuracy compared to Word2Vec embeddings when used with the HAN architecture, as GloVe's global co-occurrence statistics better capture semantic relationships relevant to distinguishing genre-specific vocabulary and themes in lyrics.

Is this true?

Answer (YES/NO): NO